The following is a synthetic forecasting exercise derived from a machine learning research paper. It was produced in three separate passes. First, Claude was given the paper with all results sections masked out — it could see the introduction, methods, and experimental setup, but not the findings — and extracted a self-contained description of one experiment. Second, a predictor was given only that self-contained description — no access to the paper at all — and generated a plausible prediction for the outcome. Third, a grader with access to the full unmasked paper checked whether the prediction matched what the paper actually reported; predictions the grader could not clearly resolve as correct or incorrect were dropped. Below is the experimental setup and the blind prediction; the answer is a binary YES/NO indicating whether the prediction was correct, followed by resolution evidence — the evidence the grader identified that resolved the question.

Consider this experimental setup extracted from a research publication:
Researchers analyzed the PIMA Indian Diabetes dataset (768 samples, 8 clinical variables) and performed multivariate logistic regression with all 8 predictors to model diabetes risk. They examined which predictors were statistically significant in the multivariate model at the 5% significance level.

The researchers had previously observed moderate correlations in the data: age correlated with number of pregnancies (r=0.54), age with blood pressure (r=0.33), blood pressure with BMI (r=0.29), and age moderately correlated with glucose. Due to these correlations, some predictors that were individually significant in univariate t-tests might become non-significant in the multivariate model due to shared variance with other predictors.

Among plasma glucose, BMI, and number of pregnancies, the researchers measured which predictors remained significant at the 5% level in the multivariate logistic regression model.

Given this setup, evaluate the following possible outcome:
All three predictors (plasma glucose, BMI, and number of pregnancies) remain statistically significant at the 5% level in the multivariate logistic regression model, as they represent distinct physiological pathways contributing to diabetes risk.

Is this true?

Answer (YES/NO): YES